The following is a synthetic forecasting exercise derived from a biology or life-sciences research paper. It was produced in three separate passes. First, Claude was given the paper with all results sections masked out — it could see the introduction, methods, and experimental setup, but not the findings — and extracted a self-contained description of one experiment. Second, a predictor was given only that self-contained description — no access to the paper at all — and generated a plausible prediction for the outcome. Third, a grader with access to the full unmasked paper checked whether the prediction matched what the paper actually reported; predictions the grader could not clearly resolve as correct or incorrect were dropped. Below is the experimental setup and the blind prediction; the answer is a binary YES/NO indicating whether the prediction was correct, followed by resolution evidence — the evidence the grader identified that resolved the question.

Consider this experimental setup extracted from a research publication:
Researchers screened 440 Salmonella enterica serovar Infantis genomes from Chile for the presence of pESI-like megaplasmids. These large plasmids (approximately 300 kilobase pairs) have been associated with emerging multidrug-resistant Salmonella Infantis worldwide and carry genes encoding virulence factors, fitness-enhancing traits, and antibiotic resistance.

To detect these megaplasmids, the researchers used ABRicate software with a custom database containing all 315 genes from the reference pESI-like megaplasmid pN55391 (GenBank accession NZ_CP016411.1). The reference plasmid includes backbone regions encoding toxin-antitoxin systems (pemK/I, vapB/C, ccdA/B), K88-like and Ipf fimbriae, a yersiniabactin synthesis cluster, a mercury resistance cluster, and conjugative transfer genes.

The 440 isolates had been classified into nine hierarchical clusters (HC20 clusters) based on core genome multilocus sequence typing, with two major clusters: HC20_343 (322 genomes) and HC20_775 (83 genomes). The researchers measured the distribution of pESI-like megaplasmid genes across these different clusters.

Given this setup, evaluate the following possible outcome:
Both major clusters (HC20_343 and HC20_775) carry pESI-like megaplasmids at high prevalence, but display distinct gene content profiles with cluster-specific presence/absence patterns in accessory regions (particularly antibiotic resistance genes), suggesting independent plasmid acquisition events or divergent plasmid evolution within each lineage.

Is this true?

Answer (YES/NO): NO